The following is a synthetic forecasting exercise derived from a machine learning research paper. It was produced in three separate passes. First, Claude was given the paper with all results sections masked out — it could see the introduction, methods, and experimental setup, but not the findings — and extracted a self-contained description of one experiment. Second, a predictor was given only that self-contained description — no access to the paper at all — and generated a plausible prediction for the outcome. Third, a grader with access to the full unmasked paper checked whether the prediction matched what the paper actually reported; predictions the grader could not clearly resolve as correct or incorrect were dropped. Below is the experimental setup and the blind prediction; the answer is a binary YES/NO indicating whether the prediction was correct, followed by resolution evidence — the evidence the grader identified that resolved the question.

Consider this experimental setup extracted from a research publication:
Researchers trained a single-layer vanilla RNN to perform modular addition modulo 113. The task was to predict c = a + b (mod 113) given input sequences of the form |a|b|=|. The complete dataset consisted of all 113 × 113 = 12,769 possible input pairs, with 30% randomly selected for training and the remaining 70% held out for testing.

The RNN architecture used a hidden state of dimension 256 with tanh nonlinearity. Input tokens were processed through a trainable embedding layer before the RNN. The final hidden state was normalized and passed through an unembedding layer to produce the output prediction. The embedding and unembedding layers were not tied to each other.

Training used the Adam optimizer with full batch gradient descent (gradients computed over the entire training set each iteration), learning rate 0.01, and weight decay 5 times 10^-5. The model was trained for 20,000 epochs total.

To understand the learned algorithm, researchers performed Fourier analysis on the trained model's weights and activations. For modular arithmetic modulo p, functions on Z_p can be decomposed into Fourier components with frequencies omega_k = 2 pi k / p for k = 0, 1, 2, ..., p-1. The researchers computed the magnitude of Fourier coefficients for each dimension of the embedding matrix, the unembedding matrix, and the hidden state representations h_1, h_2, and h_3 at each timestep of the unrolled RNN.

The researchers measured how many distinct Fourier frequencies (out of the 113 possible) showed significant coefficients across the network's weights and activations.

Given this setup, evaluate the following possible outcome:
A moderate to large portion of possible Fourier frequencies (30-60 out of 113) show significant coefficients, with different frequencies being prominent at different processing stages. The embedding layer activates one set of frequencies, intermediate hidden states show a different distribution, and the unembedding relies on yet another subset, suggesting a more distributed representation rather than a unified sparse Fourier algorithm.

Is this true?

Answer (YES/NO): NO